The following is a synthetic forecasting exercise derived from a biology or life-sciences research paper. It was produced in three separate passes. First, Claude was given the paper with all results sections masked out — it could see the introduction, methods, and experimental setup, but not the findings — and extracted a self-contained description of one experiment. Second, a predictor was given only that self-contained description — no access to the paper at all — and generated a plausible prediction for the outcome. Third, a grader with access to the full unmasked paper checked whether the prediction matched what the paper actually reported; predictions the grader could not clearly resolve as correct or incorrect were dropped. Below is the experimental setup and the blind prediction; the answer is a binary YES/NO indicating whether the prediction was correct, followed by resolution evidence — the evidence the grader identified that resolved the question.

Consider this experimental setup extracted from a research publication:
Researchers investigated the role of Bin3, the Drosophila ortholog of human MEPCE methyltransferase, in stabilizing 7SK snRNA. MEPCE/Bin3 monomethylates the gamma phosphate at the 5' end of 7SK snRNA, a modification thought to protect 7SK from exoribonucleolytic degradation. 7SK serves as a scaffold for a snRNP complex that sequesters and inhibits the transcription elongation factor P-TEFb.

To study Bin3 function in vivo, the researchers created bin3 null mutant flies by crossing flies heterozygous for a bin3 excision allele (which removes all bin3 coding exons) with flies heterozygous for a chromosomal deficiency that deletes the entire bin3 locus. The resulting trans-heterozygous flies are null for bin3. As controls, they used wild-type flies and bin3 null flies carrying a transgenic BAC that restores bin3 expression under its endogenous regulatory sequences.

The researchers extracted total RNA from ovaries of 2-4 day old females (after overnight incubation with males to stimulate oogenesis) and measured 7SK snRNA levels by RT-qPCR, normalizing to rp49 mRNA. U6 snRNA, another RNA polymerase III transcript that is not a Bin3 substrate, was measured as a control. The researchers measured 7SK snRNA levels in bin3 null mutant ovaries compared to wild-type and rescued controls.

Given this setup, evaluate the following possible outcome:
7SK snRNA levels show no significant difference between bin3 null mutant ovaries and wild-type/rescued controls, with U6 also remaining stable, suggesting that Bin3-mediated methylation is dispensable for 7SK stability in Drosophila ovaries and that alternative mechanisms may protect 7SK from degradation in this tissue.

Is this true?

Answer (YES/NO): NO